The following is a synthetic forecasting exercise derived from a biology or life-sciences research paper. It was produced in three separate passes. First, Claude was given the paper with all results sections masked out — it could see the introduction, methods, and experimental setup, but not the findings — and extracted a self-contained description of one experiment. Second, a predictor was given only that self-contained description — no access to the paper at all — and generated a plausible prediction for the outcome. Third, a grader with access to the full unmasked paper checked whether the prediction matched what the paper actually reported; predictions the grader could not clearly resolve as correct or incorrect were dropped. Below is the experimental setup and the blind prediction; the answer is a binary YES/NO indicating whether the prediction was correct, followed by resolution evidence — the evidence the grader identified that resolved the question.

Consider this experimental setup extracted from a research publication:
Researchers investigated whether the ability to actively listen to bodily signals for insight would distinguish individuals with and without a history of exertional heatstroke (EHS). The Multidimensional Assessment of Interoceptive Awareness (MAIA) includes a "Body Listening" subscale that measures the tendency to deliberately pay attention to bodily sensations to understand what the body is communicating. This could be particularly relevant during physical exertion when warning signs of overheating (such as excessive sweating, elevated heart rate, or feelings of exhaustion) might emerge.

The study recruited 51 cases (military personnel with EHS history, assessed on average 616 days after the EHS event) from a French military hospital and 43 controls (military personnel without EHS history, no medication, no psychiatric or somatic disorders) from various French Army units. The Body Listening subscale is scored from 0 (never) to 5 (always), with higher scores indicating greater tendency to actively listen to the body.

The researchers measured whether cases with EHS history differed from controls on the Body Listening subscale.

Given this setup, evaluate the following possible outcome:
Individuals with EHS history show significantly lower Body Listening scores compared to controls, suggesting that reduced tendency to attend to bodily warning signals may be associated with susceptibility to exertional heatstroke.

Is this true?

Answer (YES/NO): YES